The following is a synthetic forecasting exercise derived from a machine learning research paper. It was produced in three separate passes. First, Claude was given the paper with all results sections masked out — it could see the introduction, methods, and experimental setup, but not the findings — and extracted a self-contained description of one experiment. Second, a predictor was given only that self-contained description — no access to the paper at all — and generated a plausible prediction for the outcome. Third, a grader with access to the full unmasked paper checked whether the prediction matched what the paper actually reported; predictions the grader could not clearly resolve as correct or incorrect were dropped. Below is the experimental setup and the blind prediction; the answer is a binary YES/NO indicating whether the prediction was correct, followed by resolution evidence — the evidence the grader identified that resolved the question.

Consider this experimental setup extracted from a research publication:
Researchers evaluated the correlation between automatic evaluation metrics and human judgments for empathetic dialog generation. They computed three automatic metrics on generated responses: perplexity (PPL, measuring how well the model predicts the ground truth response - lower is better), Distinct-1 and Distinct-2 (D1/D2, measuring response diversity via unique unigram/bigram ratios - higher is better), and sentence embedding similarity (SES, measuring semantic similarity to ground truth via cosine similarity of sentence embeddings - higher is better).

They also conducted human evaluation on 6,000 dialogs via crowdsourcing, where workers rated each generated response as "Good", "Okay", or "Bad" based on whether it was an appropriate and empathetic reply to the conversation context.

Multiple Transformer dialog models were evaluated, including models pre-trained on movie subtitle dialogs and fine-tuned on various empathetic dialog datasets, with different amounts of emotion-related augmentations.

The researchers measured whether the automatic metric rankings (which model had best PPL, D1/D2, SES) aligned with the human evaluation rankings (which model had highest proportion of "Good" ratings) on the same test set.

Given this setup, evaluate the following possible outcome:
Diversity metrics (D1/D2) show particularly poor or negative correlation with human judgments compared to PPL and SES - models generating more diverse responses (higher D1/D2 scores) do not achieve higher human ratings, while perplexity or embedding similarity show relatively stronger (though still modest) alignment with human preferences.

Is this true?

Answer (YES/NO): YES